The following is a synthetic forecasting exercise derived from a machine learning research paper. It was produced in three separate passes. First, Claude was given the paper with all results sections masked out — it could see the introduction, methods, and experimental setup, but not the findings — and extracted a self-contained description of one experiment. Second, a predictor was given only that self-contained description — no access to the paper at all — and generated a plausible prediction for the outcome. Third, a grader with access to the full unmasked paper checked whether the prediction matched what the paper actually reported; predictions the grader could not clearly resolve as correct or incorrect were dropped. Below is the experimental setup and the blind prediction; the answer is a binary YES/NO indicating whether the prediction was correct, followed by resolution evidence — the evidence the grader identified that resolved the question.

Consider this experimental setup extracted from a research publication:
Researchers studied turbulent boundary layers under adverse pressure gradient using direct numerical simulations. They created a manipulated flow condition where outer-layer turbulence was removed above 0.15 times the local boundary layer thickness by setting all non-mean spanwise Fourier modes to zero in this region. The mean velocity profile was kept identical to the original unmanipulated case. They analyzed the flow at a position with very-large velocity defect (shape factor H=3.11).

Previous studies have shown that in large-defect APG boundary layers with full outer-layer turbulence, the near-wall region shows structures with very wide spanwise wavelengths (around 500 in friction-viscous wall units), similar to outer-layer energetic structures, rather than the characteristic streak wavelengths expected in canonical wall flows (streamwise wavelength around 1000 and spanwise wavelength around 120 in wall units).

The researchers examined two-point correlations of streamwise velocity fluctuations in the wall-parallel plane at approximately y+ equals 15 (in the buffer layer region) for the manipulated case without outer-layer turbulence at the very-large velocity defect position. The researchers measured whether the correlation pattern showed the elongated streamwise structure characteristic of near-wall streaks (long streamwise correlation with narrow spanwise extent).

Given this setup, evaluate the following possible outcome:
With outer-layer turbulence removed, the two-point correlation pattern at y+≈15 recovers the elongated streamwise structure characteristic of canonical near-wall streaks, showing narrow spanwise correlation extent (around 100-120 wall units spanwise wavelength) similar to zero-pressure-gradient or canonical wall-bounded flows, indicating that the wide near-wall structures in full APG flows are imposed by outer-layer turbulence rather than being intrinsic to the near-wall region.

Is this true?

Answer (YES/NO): NO